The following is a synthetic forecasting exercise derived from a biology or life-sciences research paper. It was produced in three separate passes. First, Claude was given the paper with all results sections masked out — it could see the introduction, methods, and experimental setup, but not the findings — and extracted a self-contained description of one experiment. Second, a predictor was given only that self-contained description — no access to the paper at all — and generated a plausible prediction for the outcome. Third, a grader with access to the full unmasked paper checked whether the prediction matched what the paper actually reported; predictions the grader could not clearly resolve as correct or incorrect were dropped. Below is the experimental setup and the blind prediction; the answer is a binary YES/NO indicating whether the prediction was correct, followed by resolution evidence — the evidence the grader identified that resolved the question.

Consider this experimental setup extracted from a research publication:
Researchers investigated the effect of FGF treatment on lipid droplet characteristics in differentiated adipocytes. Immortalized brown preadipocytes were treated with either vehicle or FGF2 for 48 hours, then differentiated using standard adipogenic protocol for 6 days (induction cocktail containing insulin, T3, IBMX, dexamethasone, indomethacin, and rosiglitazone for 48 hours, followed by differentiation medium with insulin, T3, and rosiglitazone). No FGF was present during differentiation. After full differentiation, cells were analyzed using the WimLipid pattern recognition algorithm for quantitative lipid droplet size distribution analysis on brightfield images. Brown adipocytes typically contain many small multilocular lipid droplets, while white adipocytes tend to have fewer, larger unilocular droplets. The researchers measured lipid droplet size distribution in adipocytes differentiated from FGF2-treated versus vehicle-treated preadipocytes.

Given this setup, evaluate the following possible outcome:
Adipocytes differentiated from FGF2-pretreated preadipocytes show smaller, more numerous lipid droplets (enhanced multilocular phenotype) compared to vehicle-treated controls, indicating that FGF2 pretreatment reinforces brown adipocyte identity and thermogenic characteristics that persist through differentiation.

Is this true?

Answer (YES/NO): NO